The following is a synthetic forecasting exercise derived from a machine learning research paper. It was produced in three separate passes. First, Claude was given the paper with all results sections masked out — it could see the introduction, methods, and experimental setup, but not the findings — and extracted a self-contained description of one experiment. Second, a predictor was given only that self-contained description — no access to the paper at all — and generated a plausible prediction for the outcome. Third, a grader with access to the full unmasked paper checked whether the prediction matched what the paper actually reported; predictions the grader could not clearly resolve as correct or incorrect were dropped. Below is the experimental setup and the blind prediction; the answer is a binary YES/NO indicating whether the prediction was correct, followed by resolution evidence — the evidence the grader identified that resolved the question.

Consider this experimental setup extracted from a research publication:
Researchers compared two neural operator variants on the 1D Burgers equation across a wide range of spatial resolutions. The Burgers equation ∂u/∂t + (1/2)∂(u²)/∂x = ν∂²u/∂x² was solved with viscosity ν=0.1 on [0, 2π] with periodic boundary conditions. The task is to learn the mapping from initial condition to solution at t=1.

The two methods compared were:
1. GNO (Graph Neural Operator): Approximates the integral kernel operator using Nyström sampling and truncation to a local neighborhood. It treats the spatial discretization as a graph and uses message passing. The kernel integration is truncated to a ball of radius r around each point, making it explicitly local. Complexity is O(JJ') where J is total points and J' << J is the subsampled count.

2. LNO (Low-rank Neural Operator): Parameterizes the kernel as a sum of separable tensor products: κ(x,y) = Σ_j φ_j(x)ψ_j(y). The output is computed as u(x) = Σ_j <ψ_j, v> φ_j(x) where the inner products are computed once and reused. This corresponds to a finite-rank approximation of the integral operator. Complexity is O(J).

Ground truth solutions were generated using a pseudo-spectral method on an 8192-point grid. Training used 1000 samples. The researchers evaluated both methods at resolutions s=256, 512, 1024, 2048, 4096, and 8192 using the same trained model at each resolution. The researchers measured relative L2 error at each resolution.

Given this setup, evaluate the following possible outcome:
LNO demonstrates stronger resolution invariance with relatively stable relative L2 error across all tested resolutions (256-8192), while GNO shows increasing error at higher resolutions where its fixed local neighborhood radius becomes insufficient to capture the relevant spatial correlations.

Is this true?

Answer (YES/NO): YES